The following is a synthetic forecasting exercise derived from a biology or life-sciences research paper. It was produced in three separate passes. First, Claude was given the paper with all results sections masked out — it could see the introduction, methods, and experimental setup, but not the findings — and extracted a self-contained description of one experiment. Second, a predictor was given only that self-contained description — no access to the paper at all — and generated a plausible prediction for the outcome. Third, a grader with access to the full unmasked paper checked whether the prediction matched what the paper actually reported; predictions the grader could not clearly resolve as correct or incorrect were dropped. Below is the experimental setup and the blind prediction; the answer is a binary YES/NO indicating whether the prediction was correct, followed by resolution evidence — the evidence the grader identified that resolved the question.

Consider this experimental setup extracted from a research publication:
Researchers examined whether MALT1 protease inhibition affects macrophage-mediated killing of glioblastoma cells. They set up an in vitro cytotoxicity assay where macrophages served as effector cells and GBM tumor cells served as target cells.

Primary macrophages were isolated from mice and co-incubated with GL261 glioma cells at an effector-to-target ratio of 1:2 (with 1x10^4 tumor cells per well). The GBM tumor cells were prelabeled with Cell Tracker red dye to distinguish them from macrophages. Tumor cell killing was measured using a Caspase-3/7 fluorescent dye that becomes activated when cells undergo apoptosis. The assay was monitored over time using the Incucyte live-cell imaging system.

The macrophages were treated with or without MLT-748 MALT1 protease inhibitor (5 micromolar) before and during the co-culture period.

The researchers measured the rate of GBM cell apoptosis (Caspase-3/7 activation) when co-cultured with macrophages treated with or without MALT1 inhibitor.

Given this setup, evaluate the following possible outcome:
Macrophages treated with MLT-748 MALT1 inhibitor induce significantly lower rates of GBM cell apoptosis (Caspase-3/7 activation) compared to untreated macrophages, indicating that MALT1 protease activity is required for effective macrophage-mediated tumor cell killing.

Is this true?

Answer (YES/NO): NO